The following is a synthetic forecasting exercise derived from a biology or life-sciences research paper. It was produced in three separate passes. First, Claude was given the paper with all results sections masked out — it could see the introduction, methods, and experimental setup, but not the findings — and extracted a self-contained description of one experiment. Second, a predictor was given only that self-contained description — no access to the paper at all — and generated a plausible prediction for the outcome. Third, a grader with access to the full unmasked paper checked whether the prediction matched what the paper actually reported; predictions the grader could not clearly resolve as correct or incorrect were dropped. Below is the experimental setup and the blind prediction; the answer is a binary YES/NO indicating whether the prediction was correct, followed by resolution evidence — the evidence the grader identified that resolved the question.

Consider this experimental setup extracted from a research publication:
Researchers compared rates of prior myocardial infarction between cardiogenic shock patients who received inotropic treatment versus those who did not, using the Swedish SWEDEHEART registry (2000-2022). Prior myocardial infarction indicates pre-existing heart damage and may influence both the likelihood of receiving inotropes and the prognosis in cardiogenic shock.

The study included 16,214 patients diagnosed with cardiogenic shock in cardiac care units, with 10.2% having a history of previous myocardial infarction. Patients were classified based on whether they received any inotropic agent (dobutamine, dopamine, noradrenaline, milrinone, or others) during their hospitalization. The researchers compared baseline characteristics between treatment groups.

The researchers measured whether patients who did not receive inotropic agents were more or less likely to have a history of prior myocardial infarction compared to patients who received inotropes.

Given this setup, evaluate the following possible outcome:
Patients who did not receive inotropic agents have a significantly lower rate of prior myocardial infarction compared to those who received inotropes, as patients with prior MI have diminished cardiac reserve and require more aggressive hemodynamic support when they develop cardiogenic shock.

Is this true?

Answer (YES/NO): NO